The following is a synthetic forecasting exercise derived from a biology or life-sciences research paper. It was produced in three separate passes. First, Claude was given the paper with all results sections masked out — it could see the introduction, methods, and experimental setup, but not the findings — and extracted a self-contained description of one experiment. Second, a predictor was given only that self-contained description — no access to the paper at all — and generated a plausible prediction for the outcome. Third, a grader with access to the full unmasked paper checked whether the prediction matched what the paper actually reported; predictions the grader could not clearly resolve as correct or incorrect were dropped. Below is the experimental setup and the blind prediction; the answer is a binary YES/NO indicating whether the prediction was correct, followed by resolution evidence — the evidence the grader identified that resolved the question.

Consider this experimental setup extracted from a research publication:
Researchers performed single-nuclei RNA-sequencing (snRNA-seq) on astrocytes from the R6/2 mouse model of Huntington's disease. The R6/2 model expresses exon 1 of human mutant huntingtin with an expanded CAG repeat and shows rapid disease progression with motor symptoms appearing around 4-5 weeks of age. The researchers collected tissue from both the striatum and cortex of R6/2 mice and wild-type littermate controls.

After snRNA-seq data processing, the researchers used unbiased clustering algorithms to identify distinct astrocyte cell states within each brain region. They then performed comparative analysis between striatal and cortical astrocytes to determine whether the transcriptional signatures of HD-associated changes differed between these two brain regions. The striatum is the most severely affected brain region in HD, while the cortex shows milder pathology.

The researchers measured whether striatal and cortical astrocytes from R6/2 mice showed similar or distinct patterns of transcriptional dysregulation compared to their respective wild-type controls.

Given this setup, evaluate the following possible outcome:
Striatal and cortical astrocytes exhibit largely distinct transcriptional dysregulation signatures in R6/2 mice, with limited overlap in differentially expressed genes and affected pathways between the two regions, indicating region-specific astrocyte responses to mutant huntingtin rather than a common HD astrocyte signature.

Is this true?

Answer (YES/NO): NO